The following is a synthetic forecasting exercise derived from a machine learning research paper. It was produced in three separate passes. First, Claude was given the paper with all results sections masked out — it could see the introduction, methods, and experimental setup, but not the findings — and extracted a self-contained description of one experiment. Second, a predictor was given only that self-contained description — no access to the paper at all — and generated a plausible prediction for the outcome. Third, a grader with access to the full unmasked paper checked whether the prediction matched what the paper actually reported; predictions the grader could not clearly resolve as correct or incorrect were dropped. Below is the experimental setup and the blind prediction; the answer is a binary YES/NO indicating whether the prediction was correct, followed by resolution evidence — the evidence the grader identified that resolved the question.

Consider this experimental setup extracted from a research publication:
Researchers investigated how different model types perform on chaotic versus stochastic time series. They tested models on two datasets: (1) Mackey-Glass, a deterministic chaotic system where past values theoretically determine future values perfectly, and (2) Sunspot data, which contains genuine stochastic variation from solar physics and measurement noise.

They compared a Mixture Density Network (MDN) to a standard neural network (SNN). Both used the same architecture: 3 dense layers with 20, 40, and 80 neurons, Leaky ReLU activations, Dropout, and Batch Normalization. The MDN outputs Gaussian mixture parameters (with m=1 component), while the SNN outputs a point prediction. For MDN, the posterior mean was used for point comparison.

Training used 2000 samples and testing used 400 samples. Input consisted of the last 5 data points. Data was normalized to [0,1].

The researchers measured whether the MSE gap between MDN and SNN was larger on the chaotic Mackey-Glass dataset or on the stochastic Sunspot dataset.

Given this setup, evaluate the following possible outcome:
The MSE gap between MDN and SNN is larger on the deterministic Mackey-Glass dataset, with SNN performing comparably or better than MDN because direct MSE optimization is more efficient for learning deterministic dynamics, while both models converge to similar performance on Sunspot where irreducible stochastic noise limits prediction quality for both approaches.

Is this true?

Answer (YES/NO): NO